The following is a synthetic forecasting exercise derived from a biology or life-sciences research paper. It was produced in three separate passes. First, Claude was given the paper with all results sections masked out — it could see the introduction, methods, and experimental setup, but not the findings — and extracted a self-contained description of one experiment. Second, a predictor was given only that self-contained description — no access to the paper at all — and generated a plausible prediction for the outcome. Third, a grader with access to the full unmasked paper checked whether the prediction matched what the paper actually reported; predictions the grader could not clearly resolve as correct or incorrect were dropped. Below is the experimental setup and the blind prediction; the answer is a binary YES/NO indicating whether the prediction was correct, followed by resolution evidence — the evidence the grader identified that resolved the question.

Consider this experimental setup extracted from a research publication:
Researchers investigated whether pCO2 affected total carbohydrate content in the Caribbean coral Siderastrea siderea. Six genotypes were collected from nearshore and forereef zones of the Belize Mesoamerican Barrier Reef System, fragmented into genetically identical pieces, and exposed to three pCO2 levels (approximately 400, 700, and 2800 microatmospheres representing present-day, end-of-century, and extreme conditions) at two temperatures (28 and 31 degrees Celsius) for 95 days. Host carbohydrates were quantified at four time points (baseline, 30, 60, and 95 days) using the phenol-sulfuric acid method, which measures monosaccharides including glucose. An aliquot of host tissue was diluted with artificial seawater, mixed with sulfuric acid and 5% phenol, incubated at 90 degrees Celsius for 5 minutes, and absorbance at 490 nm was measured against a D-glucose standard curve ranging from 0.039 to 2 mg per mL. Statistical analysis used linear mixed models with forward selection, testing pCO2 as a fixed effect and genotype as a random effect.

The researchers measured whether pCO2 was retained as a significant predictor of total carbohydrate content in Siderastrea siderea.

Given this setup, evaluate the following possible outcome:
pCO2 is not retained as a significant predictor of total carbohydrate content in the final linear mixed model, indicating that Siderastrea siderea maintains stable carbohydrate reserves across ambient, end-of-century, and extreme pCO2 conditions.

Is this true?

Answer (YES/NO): YES